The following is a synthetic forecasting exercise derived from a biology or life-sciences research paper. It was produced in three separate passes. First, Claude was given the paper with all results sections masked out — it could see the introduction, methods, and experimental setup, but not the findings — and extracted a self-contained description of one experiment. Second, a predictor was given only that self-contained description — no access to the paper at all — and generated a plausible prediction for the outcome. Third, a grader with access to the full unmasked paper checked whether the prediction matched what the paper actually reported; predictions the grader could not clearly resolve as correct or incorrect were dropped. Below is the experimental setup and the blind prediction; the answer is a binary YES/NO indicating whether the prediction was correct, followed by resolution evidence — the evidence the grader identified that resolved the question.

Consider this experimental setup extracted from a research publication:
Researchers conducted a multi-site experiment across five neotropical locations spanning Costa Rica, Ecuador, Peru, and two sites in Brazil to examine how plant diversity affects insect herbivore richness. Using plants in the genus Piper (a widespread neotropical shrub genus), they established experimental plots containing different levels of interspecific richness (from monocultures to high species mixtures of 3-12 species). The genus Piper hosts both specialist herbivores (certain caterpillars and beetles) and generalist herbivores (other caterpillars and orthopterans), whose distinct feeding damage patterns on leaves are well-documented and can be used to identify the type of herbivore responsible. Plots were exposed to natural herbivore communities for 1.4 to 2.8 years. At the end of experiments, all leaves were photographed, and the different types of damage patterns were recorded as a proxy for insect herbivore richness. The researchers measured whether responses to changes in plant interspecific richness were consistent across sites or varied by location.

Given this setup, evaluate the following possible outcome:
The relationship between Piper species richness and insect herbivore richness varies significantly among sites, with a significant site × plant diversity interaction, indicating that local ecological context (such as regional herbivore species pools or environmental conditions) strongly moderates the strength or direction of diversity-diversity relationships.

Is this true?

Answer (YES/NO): YES